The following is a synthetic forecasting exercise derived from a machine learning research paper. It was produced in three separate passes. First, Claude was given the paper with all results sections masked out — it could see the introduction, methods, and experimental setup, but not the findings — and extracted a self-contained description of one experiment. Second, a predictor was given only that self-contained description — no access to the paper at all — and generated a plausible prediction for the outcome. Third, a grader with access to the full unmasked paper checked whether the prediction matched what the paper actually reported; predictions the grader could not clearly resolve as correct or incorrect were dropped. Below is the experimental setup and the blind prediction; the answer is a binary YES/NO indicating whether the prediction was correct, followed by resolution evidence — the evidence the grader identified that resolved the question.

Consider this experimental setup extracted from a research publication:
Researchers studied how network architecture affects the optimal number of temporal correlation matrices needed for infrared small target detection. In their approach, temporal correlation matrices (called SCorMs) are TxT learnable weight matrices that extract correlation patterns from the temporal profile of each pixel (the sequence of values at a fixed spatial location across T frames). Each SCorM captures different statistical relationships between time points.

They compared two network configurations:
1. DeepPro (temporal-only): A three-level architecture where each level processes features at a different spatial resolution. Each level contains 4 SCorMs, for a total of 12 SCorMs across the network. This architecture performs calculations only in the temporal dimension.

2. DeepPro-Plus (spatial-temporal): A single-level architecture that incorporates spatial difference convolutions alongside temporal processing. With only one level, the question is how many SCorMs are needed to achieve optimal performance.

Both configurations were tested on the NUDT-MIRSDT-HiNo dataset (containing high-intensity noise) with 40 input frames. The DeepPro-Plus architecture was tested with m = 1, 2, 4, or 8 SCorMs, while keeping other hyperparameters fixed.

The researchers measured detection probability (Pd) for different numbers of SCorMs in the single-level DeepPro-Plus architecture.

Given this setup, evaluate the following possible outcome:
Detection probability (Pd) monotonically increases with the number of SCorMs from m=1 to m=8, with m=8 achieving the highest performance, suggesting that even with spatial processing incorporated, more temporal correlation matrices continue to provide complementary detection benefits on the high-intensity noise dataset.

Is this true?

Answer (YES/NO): NO